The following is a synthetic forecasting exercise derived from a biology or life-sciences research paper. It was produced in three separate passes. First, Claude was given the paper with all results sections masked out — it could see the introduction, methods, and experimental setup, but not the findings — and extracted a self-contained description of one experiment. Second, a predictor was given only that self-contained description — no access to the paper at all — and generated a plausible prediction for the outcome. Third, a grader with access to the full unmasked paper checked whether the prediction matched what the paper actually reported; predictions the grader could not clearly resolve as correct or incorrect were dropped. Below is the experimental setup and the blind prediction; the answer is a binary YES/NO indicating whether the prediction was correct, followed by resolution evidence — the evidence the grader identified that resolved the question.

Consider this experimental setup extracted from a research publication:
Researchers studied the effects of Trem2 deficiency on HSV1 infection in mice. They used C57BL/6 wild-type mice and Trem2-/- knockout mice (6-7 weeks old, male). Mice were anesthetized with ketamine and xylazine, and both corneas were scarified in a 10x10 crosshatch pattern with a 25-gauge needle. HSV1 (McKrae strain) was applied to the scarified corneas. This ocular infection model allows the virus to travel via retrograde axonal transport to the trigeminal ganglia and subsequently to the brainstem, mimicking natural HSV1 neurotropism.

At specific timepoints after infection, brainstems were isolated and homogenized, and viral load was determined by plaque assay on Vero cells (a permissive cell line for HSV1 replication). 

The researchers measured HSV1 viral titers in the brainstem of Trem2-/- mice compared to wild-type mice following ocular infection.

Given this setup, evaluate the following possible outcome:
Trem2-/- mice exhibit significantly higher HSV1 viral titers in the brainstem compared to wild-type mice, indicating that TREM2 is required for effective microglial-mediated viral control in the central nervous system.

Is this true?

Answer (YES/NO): YES